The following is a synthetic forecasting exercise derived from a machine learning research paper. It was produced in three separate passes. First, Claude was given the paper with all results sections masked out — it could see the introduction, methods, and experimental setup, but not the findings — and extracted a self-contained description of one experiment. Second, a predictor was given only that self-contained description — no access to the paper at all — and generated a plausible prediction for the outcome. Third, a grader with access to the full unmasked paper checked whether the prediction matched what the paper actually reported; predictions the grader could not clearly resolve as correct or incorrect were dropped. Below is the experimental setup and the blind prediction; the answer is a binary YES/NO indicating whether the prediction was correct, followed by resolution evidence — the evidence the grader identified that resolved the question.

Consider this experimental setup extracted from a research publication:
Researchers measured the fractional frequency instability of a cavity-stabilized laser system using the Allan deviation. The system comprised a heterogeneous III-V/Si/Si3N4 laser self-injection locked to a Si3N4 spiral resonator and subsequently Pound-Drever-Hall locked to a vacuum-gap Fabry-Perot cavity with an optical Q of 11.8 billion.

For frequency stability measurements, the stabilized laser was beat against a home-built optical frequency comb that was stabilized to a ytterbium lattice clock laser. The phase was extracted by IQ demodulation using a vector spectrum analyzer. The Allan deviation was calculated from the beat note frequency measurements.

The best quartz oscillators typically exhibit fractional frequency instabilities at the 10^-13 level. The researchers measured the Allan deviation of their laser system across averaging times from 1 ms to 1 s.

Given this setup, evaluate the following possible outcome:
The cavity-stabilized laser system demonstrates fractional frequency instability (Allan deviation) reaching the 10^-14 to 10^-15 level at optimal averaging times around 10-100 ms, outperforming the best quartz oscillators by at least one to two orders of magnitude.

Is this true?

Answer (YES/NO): NO